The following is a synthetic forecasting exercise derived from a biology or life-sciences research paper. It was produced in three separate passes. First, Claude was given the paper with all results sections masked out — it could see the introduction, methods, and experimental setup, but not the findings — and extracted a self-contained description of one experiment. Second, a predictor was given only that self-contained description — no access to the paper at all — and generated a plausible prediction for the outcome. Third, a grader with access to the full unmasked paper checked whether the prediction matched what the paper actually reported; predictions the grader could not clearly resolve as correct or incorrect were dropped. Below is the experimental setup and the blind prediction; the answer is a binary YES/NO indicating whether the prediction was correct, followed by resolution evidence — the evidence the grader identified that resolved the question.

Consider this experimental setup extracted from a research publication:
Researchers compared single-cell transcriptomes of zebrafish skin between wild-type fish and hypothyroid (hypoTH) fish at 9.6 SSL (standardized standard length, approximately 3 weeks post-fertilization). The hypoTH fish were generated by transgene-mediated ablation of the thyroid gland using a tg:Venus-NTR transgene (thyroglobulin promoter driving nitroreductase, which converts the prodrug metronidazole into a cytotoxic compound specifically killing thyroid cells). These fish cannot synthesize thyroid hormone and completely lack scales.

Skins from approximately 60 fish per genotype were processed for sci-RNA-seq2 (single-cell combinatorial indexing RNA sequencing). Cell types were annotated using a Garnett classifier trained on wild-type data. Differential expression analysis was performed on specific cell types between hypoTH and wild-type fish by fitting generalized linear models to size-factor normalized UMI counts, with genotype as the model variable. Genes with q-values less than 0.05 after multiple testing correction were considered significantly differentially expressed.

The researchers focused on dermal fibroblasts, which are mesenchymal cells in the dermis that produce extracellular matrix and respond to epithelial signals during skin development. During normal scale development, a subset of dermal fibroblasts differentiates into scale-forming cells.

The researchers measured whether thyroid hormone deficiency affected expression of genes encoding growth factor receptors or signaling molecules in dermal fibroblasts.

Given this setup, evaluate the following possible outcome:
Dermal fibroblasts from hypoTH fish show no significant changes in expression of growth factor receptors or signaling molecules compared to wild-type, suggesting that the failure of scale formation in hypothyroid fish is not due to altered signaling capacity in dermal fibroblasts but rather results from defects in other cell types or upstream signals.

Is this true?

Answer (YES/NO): NO